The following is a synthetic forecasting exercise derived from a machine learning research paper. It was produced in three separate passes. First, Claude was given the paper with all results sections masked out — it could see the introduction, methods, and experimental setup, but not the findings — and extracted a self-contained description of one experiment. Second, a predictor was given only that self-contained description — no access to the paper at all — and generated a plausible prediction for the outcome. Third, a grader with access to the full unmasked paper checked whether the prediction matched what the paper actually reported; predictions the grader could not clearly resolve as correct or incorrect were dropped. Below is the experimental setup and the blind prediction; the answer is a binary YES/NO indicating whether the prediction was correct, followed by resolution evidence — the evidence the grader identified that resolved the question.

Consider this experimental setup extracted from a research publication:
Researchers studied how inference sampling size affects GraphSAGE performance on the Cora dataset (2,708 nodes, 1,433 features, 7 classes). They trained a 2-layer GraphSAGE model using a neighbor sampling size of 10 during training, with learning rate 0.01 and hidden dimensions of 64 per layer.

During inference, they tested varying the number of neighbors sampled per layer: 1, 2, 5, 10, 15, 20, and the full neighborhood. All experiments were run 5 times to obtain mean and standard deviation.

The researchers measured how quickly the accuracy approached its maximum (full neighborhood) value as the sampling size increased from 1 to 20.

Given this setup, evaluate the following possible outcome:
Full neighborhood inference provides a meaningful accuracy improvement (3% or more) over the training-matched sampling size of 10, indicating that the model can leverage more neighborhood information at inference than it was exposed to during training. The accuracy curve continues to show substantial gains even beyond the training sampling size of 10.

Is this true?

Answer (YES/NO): NO